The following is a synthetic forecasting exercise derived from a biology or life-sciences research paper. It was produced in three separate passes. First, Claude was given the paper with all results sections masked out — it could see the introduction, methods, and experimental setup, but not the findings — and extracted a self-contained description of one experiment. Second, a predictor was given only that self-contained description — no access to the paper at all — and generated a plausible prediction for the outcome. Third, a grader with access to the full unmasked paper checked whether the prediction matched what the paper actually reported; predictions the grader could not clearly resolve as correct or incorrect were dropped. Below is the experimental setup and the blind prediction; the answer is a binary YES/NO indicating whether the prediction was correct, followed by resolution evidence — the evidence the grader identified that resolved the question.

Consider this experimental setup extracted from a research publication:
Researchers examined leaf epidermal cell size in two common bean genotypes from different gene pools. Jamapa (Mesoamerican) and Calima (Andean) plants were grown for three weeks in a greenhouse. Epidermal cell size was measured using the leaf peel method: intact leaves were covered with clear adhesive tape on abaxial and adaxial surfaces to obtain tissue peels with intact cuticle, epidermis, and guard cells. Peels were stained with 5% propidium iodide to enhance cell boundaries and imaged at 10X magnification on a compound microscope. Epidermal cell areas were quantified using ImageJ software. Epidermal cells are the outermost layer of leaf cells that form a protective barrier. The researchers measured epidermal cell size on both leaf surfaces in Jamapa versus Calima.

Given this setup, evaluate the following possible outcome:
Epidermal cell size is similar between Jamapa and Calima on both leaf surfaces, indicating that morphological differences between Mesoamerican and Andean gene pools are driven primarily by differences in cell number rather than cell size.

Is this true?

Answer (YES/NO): NO